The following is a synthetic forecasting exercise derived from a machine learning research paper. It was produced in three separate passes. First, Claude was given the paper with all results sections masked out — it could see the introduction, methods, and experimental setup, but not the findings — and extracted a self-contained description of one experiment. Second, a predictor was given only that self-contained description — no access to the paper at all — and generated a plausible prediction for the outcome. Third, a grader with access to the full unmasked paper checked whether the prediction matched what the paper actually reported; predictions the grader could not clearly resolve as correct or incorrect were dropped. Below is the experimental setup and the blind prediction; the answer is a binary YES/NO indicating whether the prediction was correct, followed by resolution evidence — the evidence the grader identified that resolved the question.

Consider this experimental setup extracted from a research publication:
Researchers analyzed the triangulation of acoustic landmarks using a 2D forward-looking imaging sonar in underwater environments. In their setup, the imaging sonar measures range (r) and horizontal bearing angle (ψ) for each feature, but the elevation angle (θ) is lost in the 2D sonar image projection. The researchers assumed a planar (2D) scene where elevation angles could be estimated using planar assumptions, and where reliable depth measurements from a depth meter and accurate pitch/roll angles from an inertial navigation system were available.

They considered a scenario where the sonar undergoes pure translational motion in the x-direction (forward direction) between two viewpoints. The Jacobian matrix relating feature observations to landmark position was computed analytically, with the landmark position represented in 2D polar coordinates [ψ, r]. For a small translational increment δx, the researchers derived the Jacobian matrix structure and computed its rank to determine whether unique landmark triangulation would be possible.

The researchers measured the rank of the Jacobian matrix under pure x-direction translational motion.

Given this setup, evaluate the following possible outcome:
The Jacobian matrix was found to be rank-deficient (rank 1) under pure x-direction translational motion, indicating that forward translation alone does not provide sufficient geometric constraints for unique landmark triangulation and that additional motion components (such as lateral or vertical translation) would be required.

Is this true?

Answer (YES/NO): NO